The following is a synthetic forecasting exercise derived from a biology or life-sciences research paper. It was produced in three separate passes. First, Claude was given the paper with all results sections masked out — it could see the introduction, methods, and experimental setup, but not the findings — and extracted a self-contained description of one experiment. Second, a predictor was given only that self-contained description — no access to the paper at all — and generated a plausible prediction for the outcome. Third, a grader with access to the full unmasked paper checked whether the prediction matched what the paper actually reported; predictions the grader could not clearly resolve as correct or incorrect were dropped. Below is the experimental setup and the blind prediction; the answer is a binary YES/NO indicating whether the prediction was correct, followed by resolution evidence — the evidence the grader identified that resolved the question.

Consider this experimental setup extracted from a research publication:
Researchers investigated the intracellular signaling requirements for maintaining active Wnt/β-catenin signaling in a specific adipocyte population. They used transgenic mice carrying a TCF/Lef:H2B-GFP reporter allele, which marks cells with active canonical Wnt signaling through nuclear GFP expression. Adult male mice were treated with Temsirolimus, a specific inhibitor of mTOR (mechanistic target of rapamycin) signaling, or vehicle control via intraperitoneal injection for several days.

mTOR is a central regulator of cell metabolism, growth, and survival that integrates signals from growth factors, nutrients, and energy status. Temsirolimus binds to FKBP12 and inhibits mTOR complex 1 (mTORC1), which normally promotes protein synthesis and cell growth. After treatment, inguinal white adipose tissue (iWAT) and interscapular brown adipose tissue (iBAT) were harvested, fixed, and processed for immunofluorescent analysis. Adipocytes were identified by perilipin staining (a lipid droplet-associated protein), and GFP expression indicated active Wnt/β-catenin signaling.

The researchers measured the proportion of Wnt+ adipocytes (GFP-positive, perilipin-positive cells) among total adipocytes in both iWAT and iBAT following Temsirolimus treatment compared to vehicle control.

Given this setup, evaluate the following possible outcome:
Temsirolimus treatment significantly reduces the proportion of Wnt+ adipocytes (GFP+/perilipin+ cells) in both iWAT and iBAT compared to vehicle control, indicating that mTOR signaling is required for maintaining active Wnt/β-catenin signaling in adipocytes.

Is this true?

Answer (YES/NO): YES